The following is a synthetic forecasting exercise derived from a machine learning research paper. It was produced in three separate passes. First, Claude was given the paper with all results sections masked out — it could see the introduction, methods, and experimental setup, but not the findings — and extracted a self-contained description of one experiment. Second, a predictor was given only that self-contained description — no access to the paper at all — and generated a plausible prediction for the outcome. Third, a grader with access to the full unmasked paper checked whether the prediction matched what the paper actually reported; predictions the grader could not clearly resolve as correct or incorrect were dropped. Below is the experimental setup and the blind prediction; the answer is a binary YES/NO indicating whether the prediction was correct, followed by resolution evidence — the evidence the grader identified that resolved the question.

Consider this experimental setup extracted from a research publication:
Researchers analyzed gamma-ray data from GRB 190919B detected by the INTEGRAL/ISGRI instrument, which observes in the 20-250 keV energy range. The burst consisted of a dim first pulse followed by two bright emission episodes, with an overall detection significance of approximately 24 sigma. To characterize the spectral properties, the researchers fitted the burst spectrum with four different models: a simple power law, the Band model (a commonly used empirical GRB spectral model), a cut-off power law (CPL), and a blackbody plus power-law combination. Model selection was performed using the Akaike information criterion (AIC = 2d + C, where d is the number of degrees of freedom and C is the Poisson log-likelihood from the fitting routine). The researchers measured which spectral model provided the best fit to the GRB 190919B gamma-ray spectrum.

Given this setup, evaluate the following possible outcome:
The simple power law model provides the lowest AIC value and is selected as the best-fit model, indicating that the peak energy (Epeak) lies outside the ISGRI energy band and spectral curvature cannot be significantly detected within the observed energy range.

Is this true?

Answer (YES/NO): NO